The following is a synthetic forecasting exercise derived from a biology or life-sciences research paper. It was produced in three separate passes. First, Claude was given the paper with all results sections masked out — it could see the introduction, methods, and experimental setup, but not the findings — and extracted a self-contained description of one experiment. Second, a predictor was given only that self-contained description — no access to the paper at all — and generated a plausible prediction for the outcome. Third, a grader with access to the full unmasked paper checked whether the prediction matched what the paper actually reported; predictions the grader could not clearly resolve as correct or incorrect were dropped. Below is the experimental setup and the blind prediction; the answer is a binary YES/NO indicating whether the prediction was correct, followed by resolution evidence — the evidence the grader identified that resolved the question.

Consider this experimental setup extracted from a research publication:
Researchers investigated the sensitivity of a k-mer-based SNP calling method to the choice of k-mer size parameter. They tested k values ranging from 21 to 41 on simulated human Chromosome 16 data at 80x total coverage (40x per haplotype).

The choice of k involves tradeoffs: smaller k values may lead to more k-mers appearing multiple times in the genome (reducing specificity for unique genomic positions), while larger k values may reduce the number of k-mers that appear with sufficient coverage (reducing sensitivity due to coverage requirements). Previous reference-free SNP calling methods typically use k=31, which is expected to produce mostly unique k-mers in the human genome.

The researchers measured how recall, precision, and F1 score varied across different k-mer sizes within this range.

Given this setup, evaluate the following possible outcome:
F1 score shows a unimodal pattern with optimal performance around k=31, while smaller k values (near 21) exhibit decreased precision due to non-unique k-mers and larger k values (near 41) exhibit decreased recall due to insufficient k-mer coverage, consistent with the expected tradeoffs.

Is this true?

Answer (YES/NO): NO